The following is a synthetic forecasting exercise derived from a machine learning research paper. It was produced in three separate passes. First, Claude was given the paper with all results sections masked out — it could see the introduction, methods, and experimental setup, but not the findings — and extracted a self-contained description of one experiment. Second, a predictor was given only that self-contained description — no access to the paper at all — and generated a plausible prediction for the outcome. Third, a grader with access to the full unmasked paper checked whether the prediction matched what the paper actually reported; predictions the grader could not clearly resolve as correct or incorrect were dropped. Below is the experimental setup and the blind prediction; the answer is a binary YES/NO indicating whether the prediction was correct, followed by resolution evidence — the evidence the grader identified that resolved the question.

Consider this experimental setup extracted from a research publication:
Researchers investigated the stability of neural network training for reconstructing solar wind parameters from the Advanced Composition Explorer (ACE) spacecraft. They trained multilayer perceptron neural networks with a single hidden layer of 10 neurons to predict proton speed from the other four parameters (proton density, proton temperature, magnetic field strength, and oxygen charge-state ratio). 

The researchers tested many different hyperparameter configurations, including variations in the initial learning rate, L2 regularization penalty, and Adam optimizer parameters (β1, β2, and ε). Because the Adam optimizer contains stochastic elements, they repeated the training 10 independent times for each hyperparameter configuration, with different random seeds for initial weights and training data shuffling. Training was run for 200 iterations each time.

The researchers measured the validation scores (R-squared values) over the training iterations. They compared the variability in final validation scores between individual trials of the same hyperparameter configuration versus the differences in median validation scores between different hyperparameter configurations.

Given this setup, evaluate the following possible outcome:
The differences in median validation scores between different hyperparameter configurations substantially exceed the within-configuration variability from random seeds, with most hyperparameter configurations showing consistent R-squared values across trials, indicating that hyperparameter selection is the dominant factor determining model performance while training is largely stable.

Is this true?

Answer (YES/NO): NO